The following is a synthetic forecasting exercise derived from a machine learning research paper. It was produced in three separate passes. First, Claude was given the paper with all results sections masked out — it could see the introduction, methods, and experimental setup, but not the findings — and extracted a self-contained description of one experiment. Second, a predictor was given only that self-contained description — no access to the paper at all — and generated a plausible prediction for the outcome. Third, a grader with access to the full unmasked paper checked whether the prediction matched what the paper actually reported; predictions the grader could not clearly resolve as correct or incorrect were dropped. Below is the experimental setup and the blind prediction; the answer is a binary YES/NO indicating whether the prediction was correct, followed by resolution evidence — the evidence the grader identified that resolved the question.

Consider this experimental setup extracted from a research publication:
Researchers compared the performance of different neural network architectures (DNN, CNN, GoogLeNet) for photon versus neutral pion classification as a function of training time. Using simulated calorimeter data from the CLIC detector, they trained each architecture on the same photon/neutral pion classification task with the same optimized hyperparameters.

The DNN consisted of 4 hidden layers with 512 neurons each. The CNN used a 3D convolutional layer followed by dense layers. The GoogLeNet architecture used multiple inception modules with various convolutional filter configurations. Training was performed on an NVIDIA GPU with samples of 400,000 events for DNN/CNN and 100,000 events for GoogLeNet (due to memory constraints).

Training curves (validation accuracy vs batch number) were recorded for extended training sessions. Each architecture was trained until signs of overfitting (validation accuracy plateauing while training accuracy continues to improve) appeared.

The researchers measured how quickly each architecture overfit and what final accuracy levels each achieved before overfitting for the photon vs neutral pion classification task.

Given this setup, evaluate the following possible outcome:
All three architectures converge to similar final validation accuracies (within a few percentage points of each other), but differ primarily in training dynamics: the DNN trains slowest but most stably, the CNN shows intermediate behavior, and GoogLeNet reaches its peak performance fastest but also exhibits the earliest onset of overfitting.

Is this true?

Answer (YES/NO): NO